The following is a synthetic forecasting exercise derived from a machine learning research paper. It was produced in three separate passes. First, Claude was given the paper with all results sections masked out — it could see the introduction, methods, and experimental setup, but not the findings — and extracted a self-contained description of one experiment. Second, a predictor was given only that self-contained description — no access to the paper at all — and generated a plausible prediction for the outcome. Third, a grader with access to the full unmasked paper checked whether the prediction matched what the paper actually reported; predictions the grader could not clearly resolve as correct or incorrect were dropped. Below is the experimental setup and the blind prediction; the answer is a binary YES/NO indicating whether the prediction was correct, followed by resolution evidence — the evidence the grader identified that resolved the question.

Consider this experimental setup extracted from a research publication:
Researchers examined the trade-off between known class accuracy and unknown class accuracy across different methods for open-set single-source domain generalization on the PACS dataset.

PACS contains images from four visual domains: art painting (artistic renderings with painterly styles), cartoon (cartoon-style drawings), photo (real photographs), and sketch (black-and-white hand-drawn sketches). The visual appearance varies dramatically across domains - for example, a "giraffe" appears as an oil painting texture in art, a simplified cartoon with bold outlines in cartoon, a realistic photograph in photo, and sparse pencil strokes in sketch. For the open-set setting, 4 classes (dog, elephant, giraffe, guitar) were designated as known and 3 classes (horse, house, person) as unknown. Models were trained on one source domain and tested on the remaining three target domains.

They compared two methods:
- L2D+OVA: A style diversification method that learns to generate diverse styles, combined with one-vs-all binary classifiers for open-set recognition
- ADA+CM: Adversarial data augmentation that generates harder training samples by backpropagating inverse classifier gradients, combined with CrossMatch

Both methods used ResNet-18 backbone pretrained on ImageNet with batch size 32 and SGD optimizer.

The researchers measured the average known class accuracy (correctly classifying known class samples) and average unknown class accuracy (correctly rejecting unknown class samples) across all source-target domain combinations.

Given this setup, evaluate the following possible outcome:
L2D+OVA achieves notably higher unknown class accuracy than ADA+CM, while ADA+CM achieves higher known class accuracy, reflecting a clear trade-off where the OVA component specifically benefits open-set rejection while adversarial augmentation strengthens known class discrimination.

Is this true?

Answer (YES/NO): YES